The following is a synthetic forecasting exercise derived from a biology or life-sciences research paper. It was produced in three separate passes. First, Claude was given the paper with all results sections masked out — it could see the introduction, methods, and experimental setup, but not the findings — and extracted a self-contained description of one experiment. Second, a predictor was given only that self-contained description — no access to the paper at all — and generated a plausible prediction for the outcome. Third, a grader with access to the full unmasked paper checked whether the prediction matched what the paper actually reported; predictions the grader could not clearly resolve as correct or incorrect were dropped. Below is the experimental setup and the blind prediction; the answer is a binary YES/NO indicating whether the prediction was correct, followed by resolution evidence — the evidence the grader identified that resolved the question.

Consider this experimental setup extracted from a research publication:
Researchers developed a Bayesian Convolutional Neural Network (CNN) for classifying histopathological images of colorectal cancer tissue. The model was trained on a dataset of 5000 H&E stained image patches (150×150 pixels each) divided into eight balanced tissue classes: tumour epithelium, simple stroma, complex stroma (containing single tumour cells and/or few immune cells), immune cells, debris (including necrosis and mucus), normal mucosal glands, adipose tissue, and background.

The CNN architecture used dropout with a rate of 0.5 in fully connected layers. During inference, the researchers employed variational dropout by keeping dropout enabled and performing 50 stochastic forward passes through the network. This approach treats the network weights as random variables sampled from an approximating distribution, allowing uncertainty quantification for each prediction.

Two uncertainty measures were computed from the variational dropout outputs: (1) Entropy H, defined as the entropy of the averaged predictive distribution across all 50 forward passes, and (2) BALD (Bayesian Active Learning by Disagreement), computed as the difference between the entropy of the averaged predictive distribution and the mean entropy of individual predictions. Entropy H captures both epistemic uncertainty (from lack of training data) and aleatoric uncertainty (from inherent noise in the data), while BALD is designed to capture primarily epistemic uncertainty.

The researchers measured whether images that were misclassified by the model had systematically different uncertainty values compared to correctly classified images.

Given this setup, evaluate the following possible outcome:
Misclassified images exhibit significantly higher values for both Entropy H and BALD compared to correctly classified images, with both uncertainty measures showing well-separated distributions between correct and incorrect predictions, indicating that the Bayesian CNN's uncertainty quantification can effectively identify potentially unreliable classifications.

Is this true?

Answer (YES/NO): YES